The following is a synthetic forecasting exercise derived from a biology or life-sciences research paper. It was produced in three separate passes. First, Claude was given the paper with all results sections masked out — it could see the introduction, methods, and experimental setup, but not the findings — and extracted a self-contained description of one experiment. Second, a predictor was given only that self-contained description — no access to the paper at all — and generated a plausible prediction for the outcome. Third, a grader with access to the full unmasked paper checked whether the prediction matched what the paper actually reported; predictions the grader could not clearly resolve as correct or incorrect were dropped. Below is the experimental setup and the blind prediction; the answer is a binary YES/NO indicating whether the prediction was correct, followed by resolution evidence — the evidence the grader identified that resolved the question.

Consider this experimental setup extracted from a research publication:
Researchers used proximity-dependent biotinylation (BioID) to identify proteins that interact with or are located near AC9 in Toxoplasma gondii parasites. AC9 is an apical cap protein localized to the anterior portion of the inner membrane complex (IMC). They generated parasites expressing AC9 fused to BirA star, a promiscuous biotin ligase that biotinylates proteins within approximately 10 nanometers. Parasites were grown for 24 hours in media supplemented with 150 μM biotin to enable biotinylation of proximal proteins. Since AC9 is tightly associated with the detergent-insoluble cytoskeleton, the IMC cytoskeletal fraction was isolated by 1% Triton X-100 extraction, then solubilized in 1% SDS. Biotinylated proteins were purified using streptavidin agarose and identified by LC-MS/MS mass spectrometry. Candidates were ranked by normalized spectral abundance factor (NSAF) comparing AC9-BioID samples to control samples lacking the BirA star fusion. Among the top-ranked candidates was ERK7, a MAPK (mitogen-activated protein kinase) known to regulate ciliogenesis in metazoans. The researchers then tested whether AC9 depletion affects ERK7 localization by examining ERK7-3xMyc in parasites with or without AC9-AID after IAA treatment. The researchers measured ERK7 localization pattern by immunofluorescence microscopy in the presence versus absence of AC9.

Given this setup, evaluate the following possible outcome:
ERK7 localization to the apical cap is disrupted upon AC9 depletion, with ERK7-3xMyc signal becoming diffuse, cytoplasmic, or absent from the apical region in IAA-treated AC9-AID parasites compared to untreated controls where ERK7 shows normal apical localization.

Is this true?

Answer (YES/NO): YES